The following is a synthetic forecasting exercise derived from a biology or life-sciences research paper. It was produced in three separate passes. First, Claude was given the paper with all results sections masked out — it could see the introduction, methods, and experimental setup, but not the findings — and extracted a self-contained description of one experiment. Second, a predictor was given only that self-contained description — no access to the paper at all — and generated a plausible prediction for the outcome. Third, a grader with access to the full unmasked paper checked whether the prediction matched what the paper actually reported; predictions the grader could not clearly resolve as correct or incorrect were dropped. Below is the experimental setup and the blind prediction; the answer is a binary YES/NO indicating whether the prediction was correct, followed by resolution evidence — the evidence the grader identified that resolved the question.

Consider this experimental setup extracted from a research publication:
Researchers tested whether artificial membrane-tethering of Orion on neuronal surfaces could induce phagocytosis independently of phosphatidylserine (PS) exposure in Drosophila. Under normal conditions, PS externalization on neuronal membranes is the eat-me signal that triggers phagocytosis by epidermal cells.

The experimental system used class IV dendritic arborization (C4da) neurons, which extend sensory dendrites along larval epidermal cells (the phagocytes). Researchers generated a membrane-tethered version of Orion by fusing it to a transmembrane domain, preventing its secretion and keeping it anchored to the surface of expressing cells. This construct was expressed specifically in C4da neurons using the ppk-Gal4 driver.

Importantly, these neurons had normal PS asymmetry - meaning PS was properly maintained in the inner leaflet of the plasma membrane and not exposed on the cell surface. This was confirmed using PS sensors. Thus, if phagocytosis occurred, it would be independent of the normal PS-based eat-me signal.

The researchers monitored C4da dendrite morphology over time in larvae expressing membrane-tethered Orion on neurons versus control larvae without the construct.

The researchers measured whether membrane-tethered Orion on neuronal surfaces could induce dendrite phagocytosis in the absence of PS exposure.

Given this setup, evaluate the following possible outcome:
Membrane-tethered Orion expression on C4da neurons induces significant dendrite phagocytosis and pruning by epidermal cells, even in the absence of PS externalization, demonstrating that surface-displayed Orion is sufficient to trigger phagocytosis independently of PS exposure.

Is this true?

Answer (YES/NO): YES